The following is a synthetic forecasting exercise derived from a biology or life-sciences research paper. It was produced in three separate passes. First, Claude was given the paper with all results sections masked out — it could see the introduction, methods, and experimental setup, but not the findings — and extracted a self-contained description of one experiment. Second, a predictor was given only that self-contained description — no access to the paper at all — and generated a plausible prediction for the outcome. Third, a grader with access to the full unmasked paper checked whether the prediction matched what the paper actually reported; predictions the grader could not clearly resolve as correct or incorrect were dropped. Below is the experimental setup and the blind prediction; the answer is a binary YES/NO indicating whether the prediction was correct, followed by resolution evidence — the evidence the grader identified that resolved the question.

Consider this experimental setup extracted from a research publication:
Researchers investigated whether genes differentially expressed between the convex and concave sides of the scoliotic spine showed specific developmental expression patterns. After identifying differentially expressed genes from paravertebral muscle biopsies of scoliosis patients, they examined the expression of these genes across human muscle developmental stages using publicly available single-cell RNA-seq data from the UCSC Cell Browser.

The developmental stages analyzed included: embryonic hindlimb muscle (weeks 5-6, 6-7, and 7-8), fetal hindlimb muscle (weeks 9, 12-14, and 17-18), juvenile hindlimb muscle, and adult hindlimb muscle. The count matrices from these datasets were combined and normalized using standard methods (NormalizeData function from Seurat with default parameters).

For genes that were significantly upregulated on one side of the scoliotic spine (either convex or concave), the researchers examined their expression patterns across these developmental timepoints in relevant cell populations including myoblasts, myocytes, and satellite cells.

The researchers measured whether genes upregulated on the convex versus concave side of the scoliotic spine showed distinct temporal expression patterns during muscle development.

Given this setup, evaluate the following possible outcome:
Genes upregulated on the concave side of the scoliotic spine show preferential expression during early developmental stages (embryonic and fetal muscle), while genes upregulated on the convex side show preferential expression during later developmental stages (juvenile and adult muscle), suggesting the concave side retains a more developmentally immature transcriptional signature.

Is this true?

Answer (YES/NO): NO